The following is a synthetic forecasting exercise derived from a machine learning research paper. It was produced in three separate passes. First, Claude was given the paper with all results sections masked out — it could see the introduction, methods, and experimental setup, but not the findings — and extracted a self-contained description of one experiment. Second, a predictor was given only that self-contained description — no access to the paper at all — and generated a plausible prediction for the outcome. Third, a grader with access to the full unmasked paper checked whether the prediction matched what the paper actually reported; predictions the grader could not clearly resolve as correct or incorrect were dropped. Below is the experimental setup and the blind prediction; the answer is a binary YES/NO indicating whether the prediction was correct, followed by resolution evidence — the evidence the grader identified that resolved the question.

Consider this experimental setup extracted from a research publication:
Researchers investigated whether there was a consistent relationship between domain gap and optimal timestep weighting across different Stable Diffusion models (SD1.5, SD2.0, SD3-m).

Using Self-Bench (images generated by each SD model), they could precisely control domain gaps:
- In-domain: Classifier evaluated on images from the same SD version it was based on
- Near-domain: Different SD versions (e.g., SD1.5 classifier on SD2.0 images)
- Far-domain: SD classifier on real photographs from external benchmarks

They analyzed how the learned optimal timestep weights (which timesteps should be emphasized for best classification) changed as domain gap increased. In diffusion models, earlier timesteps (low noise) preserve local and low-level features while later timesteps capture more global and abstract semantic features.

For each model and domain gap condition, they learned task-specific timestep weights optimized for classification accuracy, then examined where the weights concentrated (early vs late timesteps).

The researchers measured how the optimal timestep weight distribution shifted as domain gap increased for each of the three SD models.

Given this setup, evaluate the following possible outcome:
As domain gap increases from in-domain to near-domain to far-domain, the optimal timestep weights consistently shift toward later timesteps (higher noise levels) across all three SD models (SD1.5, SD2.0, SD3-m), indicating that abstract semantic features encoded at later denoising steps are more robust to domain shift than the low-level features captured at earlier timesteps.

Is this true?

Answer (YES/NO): NO